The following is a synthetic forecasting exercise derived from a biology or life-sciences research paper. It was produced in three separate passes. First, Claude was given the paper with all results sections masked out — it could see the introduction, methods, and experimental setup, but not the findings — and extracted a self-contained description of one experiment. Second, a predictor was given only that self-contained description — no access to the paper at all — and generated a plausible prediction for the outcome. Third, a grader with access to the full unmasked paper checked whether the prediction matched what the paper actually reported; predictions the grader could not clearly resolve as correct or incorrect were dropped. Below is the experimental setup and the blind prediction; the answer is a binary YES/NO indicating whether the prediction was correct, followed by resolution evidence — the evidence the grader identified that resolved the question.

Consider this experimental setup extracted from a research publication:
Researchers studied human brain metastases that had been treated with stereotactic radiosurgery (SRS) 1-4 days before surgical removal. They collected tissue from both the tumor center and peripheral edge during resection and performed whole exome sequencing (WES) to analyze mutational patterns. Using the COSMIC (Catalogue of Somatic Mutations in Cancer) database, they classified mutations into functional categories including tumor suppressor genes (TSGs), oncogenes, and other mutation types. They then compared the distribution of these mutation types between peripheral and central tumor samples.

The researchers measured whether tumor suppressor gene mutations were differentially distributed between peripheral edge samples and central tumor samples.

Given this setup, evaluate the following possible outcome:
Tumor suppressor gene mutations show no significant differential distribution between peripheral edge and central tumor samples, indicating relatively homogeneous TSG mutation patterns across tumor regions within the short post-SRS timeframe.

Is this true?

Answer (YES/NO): NO